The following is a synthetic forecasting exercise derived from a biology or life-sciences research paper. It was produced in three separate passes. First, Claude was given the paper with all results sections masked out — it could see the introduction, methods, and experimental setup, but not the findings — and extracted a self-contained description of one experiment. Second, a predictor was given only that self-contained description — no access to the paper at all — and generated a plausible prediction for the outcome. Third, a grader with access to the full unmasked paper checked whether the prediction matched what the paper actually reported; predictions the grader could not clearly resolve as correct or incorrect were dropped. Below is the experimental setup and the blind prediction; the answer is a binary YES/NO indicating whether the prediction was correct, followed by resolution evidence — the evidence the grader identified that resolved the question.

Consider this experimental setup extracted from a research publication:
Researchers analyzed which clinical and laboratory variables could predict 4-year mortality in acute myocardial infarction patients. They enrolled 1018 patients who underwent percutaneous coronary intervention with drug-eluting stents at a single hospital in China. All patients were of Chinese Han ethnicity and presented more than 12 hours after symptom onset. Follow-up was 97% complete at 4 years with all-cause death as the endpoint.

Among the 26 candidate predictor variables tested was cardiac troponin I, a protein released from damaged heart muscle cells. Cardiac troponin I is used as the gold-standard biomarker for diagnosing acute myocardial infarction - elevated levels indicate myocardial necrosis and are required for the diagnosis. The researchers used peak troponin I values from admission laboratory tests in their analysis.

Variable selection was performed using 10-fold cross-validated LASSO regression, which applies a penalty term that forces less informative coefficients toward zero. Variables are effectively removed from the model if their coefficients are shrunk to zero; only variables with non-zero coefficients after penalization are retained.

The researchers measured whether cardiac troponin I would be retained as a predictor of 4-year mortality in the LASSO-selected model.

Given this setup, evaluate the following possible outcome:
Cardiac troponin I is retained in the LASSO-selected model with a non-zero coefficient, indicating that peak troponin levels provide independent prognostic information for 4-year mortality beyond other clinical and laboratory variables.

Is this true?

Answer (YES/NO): NO